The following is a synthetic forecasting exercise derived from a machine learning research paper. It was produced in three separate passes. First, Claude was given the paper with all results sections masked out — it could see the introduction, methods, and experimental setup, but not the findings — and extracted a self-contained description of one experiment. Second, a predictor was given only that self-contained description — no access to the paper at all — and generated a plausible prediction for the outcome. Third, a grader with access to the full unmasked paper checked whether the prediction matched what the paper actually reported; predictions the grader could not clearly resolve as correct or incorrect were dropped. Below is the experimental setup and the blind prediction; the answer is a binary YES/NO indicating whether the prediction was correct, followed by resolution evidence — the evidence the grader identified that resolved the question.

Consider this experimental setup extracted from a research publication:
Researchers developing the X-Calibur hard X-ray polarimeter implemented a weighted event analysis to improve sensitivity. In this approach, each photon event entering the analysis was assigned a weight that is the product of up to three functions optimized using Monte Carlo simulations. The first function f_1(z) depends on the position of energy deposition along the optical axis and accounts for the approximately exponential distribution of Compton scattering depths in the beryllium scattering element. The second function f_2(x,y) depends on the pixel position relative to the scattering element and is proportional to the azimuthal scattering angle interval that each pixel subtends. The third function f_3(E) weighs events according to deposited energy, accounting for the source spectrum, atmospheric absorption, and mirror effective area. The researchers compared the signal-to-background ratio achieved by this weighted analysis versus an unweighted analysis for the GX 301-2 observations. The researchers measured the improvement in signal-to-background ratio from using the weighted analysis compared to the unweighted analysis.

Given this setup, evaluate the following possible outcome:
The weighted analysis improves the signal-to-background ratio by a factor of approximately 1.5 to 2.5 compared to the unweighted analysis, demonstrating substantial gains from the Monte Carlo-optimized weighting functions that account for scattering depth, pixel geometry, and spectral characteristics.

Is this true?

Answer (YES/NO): NO